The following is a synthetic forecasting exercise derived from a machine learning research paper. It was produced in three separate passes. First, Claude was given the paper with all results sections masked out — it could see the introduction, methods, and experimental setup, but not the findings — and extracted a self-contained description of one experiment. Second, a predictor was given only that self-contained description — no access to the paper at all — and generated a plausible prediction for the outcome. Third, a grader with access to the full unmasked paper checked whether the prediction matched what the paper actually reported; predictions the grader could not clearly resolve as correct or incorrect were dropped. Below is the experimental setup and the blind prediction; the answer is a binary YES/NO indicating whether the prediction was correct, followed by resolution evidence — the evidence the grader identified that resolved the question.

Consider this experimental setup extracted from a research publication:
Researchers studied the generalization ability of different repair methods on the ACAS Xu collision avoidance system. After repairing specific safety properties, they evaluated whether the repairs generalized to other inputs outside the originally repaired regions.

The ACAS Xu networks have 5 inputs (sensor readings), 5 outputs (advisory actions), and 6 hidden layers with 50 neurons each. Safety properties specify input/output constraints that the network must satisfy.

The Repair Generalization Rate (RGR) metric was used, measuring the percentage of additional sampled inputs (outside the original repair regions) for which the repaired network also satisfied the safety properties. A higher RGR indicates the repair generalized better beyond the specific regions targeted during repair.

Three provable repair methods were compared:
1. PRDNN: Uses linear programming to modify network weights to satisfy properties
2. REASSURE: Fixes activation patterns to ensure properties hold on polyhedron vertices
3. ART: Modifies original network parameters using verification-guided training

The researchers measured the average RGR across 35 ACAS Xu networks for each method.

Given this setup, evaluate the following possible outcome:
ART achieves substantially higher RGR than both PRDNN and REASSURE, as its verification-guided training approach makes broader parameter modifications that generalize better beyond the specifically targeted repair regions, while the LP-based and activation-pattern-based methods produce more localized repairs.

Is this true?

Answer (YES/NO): NO